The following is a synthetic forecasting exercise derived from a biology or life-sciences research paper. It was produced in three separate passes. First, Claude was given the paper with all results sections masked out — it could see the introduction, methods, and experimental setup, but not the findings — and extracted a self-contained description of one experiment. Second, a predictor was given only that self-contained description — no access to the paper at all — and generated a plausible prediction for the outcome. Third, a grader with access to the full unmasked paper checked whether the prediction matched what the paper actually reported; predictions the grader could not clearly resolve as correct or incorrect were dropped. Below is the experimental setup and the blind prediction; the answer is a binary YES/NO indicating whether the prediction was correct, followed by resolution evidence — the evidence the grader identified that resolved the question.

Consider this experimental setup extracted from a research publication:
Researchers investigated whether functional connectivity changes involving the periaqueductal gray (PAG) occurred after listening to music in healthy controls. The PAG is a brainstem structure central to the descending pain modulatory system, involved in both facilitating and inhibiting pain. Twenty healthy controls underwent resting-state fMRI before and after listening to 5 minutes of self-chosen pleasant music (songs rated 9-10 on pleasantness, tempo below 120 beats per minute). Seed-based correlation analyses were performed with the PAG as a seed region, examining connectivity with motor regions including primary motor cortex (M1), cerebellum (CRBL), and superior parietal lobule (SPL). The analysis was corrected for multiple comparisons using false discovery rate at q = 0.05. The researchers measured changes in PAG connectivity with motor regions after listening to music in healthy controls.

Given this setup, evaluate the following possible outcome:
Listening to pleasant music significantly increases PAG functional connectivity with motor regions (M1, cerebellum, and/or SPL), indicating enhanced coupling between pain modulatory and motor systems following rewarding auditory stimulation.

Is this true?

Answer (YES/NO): NO